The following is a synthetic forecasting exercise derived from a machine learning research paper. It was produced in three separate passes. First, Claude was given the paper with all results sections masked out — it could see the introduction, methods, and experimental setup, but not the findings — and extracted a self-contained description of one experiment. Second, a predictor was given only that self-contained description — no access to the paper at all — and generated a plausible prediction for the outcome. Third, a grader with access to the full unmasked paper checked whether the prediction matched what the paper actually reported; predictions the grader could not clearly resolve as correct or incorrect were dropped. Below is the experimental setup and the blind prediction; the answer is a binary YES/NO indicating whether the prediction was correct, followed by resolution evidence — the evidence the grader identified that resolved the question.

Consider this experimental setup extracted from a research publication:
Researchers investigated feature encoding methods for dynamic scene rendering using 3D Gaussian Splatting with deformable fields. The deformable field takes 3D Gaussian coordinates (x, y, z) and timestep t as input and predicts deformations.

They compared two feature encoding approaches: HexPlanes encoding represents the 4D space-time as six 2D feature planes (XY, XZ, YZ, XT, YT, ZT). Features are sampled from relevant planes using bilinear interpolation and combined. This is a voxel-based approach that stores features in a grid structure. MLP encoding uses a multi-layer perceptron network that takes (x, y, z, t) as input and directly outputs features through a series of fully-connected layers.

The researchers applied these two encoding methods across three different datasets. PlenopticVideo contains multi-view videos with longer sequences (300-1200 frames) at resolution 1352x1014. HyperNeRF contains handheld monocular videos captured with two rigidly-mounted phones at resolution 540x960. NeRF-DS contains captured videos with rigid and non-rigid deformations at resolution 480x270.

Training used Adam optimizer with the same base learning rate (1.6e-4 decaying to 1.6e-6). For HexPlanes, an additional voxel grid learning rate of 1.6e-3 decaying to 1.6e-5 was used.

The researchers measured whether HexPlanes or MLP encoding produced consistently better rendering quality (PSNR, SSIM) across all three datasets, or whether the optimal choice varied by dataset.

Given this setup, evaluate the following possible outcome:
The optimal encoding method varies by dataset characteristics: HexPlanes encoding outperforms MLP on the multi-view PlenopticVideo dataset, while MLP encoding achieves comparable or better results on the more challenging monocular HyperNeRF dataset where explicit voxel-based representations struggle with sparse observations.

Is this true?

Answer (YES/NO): NO